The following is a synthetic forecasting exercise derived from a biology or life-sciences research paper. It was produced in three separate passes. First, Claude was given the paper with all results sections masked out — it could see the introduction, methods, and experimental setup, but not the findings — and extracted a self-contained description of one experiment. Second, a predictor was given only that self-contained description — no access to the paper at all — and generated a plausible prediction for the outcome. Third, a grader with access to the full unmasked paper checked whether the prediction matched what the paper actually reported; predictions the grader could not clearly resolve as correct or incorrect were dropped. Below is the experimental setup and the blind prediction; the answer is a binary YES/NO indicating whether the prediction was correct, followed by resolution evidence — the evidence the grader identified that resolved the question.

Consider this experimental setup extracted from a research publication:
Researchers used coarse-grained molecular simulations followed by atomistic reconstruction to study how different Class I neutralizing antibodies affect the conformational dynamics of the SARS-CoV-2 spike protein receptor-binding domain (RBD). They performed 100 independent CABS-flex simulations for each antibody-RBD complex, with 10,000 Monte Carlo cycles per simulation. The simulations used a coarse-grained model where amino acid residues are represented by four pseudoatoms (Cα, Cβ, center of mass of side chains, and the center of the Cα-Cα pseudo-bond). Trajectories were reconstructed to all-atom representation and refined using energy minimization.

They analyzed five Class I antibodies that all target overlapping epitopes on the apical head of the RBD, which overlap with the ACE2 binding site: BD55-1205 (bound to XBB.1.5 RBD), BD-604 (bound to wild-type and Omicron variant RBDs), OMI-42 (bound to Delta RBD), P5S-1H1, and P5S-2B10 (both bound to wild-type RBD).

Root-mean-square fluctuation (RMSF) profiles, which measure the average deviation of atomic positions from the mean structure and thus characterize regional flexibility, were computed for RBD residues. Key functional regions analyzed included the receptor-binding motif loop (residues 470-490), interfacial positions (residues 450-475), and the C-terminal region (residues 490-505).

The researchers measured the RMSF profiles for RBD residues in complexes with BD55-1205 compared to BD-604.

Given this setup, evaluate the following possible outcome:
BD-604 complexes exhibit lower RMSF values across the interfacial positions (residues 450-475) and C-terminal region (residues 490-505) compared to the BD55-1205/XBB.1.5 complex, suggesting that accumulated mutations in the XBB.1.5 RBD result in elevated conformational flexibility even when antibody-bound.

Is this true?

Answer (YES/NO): NO